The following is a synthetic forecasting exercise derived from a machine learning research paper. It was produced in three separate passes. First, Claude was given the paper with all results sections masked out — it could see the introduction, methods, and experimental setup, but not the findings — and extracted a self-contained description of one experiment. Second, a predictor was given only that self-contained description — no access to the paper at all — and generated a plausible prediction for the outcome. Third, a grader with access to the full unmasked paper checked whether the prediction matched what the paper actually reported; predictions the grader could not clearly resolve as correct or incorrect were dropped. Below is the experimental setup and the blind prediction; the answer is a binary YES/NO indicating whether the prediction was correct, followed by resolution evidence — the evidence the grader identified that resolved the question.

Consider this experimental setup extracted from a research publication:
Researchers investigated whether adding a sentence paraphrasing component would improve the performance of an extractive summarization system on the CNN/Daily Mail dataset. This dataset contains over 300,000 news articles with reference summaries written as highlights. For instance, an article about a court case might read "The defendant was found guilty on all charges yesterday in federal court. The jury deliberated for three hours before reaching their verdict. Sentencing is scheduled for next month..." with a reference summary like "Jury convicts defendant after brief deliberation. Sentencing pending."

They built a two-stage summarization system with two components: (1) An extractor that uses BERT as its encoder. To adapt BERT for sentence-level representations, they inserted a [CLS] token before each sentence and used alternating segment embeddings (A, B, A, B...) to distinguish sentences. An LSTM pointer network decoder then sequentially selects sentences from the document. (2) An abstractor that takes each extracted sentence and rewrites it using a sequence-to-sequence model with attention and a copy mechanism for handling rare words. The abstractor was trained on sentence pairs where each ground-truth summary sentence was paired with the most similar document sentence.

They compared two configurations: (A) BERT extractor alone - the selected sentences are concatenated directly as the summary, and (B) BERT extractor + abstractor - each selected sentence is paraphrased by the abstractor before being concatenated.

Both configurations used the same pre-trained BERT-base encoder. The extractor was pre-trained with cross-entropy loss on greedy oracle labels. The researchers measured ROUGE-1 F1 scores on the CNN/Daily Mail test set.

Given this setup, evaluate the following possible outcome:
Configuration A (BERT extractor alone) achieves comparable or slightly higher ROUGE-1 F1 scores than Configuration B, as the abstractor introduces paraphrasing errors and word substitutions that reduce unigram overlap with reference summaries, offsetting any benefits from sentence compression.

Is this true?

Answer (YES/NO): NO